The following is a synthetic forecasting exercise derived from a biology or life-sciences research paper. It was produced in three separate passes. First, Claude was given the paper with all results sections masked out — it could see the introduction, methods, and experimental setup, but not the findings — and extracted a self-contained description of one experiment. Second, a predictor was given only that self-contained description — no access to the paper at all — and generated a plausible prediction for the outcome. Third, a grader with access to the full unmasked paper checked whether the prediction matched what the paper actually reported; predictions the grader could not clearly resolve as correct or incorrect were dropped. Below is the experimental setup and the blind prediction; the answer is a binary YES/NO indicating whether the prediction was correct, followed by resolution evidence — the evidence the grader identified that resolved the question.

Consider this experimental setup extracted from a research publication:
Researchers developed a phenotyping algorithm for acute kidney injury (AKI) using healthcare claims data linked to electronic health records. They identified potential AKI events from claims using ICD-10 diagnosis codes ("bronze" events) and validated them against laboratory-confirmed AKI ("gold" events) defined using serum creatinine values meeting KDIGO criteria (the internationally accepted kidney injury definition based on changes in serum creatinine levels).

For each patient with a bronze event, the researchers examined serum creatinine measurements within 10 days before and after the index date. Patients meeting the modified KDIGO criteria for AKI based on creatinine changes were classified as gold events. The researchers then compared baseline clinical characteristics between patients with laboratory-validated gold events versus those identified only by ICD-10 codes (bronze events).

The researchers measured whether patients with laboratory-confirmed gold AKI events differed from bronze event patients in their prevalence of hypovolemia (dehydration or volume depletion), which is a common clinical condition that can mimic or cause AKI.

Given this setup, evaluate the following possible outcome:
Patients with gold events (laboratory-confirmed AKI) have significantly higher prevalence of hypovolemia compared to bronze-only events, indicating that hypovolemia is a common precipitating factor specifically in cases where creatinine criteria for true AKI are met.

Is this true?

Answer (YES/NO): NO